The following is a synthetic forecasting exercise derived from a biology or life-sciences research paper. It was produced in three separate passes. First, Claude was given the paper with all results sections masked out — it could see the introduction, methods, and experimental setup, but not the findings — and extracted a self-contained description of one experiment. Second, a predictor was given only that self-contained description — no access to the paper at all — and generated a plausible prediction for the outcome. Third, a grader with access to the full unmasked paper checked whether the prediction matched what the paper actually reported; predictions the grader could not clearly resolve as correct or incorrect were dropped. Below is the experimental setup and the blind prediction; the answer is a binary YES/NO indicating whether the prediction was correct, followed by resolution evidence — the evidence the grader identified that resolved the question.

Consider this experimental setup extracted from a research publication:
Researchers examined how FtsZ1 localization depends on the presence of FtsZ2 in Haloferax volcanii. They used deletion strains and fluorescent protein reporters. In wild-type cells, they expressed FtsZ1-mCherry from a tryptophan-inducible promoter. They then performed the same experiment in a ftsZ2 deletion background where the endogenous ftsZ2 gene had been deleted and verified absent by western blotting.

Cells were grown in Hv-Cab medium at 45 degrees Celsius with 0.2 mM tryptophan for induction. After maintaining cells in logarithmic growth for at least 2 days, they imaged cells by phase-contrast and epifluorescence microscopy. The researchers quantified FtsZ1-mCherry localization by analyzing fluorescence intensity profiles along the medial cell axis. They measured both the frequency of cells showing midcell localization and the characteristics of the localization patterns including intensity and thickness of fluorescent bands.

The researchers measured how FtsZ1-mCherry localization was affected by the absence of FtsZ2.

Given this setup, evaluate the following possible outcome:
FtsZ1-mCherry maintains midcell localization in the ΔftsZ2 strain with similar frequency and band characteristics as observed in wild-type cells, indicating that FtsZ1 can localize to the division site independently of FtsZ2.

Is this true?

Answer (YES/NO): NO